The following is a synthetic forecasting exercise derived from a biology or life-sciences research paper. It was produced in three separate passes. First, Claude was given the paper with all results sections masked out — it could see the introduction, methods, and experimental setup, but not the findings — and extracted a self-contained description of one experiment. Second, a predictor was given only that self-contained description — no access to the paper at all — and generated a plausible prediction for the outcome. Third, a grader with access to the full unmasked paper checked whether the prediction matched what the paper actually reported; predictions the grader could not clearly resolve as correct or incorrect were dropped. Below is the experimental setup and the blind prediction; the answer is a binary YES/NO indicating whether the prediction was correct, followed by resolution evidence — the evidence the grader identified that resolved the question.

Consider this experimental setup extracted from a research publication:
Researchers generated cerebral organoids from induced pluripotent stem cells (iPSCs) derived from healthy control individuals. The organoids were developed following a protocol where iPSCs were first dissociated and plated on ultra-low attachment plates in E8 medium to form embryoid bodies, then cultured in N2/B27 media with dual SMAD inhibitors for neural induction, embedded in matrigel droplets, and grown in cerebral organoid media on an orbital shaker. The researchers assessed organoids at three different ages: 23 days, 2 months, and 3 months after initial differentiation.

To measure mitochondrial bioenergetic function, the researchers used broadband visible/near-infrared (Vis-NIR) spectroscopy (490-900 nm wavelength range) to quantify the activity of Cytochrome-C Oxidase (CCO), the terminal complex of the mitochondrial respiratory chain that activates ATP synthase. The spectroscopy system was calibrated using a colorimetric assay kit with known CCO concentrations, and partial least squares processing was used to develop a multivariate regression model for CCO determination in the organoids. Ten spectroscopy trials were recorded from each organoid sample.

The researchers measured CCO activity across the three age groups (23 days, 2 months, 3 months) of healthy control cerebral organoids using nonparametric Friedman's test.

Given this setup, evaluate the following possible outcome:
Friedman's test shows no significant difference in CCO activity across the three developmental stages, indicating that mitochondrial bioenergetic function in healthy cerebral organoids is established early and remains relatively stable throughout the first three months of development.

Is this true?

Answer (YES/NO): NO